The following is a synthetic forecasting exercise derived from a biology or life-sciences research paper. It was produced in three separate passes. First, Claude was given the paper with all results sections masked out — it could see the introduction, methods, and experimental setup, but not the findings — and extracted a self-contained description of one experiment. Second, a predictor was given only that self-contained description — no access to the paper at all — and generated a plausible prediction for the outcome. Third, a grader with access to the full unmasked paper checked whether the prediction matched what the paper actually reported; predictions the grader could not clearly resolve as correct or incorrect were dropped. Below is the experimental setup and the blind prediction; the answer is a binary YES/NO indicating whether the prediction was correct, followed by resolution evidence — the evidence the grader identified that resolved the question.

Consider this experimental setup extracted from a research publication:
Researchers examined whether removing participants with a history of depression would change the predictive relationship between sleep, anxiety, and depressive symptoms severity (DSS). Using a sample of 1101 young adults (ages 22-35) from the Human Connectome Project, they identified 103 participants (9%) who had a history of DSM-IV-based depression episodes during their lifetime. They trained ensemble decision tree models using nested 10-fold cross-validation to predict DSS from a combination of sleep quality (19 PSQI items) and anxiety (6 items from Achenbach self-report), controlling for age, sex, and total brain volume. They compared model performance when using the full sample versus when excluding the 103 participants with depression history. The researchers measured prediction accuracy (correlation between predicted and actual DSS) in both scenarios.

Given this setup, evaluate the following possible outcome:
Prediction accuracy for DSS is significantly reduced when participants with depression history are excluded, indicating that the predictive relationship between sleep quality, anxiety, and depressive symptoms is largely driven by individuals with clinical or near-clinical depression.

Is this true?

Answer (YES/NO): NO